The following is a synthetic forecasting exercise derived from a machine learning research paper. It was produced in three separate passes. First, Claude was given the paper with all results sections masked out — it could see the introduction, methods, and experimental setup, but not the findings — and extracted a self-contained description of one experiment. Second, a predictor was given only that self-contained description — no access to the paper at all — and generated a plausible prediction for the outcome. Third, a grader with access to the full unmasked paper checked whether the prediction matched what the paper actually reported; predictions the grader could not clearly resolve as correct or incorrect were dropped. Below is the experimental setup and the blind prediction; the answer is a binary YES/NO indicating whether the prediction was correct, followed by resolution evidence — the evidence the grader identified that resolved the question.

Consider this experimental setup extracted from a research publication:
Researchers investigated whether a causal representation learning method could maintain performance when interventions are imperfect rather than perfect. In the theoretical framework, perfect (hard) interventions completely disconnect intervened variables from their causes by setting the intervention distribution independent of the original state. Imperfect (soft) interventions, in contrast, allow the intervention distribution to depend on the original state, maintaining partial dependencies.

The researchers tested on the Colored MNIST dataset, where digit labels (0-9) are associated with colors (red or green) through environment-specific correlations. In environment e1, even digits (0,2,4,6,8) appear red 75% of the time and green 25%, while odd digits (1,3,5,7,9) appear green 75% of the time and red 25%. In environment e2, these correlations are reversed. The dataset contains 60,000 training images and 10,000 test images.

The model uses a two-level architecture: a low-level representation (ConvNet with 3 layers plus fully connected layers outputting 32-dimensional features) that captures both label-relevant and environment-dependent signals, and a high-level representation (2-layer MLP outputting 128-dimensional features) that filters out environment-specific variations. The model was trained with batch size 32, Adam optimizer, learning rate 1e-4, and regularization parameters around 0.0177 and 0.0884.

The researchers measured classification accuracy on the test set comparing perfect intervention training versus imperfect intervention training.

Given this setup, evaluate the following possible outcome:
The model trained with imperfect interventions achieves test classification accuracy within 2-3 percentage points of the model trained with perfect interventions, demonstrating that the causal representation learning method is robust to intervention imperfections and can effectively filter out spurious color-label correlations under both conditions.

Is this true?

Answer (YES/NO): YES